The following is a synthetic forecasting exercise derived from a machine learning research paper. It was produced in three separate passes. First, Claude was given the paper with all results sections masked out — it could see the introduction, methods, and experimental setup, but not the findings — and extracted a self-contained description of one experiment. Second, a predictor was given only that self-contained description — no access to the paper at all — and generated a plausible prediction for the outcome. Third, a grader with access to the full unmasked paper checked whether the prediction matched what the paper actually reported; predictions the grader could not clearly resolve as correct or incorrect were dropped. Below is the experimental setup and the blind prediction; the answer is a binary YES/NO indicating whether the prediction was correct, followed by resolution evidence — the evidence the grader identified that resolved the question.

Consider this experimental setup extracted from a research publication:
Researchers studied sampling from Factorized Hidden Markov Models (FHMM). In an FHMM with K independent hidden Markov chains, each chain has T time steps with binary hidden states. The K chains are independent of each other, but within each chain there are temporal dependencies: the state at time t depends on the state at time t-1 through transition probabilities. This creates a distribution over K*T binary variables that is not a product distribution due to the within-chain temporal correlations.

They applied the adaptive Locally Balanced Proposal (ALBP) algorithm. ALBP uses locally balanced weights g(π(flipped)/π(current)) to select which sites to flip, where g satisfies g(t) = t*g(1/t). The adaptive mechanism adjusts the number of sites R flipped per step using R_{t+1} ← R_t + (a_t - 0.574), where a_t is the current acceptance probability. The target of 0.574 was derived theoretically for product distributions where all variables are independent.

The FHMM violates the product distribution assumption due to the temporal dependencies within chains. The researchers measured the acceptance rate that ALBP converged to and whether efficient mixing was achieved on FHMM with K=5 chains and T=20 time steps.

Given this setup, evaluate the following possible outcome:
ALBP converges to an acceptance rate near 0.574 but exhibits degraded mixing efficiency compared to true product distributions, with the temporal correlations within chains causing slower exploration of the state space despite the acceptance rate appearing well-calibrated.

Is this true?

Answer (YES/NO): NO